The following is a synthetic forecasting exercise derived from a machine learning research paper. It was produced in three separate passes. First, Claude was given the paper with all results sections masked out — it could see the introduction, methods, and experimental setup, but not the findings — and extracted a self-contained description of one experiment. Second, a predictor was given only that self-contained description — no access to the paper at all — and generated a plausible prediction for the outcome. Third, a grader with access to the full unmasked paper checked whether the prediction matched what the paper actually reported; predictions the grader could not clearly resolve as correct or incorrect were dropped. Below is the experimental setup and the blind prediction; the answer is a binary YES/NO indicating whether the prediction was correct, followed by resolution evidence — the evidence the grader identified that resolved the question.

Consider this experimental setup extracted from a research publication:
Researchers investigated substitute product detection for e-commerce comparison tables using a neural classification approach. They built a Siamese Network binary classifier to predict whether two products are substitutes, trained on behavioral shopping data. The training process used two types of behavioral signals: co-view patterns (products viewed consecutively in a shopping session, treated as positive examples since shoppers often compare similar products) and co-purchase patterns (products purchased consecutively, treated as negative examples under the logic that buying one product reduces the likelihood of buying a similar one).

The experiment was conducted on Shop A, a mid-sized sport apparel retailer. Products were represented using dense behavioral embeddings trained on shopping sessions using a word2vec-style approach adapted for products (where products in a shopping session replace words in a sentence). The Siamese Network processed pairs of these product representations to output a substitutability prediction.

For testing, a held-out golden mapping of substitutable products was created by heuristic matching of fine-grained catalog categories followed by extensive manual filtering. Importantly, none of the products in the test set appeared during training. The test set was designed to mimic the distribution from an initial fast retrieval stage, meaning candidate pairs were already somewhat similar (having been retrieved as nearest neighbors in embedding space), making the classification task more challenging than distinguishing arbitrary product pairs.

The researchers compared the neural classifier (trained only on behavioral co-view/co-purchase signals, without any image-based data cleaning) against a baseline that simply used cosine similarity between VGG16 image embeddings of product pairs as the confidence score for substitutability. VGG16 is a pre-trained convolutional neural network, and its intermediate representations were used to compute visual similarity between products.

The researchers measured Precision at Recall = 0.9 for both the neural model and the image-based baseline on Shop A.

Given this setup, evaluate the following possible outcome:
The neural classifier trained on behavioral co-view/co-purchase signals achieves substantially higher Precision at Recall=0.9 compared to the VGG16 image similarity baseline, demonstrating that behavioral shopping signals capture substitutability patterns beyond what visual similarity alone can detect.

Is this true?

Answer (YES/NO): NO